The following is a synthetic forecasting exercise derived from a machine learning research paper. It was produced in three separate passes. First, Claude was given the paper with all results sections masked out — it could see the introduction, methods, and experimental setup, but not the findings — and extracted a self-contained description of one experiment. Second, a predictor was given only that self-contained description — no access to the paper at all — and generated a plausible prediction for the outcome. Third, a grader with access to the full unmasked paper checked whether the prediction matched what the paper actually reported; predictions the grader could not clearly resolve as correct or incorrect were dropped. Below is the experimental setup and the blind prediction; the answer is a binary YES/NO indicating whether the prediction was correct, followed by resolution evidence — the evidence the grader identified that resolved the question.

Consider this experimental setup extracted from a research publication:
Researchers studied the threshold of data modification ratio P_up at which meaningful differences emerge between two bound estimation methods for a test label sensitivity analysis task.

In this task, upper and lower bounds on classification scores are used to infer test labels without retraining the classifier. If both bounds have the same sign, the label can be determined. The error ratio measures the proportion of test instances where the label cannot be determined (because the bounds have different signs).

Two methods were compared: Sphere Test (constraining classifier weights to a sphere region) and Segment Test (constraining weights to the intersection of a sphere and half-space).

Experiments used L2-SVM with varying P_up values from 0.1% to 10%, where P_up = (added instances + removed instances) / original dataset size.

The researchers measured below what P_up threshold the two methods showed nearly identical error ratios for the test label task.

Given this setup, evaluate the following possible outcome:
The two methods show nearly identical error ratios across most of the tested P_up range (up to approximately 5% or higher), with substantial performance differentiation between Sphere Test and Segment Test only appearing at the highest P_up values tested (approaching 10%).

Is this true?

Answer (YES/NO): NO